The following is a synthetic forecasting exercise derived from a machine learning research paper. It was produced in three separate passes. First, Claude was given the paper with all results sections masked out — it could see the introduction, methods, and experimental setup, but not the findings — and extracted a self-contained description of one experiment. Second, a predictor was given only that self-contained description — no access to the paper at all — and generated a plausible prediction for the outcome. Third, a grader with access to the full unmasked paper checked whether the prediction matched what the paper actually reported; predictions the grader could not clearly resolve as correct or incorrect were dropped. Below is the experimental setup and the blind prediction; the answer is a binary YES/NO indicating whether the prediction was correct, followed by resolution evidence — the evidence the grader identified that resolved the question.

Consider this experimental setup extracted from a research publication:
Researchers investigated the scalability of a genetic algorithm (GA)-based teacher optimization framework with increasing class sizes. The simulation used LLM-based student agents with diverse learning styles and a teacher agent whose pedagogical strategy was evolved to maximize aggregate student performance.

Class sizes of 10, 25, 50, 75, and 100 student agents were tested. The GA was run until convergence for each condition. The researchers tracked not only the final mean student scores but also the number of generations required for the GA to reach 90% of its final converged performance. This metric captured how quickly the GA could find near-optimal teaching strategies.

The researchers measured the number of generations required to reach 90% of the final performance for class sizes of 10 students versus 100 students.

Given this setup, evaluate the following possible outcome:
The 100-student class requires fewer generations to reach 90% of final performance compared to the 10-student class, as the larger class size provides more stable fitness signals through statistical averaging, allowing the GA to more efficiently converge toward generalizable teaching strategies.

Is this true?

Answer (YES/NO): NO